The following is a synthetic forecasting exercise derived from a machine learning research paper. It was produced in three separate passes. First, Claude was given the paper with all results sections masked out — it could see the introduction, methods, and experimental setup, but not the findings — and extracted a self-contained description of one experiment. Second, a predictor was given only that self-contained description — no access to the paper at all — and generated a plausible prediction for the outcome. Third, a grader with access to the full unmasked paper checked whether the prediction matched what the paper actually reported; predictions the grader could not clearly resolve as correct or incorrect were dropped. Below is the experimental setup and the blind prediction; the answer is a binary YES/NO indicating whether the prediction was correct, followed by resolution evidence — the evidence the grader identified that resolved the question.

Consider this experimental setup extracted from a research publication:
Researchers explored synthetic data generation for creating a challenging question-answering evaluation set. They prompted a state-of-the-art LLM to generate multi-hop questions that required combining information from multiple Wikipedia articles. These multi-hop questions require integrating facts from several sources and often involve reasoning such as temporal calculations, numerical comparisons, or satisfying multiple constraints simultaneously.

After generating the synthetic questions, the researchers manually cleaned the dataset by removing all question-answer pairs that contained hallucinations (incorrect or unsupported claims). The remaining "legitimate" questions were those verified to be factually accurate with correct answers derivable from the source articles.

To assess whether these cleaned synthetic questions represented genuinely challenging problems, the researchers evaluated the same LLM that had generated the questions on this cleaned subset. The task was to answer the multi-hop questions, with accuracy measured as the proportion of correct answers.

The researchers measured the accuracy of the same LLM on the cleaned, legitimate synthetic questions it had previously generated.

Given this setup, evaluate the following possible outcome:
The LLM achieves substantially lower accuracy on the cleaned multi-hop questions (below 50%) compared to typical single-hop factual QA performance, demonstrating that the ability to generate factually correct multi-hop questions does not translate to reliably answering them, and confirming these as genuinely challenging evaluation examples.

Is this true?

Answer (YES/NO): YES